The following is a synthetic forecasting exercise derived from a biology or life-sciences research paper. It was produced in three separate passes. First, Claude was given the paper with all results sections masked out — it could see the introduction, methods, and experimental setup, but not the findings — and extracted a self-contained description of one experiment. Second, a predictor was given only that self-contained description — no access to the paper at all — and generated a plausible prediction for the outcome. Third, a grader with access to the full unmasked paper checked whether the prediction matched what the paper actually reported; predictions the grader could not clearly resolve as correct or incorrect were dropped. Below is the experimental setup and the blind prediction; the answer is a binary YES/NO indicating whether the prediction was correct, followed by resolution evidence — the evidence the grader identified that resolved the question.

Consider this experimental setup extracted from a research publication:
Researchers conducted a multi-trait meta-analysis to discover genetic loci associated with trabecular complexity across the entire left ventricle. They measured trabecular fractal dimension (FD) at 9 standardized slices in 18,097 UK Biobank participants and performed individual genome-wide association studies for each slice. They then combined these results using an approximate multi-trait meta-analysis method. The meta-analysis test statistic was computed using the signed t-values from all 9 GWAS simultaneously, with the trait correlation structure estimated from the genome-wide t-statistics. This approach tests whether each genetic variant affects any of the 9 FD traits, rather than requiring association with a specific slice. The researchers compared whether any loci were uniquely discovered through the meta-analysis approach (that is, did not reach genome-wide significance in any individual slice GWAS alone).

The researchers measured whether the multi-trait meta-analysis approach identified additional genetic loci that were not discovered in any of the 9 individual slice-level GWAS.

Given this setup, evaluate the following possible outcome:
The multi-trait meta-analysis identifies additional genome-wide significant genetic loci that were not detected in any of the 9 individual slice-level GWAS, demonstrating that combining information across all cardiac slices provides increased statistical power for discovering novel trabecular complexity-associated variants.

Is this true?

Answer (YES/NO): YES